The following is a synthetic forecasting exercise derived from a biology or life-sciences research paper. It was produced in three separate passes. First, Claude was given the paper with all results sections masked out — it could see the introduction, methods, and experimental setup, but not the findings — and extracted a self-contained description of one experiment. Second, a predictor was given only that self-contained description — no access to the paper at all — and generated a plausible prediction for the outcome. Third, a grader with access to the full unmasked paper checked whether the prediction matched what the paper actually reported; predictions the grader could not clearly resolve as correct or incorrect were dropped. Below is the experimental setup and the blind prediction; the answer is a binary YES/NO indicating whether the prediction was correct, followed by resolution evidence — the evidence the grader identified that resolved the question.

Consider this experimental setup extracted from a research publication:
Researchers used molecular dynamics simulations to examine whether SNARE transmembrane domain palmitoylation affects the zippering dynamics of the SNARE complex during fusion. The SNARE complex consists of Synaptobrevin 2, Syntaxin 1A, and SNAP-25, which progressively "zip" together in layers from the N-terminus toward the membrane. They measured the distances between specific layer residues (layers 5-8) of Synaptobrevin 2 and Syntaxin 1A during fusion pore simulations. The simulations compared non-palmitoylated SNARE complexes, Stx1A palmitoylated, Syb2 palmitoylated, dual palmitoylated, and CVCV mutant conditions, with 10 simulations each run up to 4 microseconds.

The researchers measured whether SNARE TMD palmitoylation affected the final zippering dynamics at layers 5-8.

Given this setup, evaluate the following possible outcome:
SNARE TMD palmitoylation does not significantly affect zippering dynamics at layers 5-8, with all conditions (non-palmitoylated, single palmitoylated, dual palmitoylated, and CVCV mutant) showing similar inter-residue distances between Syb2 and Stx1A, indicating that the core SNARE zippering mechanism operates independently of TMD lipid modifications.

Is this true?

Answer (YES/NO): YES